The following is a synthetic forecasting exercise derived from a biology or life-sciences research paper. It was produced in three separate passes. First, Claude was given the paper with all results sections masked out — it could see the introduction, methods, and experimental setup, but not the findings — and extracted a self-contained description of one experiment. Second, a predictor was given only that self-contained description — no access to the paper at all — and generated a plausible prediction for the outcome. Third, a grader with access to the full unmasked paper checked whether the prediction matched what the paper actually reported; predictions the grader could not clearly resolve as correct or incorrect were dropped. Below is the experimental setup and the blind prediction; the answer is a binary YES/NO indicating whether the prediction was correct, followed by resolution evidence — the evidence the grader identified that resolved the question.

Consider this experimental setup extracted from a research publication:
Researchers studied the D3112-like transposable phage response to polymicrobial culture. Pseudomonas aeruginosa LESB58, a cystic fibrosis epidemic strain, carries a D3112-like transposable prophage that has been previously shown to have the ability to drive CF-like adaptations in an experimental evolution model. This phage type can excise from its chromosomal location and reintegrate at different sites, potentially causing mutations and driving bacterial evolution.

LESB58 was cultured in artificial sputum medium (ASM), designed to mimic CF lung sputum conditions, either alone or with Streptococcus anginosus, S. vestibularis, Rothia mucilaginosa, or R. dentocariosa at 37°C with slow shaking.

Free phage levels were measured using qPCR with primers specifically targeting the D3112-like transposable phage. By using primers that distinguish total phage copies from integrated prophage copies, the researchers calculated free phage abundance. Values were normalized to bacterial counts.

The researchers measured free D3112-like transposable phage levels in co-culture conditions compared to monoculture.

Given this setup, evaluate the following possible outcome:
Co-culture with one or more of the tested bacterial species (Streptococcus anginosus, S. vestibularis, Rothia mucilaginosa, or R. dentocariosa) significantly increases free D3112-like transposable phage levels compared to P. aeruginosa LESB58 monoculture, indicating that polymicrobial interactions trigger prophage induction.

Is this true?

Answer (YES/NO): NO